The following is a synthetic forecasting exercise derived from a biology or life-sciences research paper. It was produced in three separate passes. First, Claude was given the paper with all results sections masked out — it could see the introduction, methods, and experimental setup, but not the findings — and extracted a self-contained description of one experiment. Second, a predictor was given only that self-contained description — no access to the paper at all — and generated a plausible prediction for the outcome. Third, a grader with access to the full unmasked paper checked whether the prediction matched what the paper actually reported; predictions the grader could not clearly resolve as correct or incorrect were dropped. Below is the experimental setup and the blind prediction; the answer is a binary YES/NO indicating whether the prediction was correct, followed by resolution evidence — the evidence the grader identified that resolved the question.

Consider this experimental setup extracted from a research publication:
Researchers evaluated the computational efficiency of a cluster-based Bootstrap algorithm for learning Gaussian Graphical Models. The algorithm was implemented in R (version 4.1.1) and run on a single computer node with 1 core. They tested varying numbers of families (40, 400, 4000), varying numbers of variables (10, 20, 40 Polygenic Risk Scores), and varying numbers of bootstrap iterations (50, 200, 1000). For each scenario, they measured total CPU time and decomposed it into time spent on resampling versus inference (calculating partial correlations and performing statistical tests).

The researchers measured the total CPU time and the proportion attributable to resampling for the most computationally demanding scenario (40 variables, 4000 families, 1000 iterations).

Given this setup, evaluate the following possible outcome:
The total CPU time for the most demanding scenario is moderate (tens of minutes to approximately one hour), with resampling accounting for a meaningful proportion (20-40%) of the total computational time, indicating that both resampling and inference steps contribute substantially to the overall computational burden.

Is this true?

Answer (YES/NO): NO